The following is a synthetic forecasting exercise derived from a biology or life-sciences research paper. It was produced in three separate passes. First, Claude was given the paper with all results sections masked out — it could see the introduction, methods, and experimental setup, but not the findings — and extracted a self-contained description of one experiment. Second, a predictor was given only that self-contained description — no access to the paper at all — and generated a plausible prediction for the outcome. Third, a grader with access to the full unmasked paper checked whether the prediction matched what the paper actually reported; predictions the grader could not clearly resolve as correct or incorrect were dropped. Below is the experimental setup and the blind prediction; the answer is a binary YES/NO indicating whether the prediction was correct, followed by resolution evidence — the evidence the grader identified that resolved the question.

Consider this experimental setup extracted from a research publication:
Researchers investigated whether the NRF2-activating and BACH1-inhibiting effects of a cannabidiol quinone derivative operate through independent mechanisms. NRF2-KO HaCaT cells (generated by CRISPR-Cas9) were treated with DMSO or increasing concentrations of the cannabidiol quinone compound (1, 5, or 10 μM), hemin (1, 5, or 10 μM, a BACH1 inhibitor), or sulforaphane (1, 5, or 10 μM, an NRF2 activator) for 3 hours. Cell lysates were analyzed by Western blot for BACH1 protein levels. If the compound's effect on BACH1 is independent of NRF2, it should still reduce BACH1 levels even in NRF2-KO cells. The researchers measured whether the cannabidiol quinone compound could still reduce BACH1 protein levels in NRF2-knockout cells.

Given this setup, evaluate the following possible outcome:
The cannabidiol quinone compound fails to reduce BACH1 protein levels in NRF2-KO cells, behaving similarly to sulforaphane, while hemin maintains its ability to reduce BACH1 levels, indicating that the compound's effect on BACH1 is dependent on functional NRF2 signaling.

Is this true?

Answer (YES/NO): NO